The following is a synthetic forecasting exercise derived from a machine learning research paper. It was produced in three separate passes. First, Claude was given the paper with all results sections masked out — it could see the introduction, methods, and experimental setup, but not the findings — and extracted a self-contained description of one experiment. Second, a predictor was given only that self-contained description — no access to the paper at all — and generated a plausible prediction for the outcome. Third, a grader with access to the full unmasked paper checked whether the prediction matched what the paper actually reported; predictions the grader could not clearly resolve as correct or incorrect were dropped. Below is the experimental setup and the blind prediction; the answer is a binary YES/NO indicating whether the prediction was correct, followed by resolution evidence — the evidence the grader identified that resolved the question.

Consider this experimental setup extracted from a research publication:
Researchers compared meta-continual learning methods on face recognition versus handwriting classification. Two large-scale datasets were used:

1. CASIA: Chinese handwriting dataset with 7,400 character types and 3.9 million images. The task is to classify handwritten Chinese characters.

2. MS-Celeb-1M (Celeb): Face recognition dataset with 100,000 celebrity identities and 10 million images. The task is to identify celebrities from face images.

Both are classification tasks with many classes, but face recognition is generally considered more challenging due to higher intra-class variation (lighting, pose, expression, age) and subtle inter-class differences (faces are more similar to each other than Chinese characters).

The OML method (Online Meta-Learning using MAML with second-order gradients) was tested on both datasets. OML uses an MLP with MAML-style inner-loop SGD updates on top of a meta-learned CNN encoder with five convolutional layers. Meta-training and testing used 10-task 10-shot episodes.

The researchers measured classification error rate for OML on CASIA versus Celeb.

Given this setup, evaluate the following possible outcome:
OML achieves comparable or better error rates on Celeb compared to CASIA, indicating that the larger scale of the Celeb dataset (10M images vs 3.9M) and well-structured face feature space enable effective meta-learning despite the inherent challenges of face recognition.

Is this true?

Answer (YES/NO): NO